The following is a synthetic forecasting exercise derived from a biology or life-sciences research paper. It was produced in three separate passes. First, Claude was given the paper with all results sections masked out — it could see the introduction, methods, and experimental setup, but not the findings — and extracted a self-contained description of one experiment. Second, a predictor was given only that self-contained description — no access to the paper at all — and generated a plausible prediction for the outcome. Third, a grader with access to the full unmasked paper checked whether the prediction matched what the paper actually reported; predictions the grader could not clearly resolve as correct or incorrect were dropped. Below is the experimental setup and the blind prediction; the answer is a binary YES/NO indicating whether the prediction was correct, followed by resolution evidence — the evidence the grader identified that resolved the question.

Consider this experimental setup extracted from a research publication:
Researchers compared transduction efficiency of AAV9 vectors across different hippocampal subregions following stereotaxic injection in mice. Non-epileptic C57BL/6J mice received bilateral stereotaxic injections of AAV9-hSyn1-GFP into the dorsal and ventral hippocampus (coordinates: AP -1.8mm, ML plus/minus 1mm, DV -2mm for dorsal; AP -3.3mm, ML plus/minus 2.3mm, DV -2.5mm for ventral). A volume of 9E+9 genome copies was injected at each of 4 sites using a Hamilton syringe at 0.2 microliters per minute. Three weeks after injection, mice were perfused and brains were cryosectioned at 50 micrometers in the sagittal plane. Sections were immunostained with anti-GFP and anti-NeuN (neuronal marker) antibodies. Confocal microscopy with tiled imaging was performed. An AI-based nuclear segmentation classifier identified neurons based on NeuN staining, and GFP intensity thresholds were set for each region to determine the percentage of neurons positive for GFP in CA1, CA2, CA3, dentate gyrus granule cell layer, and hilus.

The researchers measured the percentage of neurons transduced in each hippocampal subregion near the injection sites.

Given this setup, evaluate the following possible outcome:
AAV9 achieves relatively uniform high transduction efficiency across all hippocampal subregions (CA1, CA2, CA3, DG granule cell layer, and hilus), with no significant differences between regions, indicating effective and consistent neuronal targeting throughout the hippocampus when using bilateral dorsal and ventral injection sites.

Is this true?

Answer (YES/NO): NO